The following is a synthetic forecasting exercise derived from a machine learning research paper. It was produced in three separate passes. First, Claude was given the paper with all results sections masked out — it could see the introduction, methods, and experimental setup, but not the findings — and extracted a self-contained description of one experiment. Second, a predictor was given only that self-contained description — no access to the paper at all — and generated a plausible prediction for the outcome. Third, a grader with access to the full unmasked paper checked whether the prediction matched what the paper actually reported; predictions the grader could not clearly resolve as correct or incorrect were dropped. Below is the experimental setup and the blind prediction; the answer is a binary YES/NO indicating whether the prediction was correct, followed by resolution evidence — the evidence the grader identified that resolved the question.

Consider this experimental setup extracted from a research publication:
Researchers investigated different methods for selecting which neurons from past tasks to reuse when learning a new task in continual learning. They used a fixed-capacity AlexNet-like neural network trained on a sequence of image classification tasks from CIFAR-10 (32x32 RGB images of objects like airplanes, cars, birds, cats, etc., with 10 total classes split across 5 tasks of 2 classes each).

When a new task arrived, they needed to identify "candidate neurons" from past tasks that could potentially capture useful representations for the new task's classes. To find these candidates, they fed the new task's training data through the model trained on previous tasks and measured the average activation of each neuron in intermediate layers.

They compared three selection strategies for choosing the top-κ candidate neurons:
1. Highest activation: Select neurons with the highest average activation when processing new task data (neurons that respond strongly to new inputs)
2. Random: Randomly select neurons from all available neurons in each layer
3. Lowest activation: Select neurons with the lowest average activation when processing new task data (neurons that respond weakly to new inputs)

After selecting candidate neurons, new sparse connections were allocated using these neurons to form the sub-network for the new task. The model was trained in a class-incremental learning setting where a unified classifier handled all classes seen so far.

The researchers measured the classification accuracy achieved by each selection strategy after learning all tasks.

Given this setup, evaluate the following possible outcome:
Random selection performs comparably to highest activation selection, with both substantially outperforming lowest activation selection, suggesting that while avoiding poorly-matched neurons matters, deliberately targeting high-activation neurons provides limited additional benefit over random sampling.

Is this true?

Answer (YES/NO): NO